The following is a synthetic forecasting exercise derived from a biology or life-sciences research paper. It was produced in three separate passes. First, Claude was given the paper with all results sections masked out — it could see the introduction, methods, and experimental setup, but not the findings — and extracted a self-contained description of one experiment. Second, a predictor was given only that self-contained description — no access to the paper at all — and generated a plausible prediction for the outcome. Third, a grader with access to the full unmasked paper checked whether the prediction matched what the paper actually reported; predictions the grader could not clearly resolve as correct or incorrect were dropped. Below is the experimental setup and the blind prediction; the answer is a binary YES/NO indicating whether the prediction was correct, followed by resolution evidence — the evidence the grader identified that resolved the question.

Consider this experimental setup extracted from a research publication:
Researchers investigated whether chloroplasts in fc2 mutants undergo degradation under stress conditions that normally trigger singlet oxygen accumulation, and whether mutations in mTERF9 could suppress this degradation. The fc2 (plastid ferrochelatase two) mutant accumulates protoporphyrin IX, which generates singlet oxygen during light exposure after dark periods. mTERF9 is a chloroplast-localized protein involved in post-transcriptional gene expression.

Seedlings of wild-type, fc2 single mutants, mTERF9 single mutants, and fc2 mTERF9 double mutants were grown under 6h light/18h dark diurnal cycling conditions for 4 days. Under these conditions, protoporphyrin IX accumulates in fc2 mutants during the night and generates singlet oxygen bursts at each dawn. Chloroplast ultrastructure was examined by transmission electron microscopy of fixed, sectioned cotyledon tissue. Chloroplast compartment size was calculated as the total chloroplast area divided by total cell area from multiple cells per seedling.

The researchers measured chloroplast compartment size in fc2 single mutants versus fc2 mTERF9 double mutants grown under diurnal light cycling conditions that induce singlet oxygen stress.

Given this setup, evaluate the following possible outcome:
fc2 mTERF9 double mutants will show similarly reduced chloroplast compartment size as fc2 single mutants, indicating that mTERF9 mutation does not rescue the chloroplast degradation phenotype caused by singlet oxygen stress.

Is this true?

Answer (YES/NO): NO